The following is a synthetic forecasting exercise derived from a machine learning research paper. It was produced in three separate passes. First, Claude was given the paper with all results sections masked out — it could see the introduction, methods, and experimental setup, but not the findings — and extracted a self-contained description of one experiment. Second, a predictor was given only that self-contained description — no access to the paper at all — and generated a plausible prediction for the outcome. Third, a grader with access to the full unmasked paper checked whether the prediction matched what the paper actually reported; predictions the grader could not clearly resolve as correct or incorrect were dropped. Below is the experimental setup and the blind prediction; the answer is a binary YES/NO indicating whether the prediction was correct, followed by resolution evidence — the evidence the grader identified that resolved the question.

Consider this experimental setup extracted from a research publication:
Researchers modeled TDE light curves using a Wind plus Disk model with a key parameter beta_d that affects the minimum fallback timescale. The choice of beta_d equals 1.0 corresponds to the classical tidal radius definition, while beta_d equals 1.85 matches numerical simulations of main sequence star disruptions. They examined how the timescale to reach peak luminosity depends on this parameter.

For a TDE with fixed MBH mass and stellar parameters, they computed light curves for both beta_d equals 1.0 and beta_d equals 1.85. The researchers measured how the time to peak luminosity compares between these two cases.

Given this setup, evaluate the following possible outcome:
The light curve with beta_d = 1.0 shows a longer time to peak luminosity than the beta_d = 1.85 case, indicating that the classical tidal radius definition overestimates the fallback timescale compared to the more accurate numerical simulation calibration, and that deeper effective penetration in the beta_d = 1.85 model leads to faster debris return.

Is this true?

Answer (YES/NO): YES